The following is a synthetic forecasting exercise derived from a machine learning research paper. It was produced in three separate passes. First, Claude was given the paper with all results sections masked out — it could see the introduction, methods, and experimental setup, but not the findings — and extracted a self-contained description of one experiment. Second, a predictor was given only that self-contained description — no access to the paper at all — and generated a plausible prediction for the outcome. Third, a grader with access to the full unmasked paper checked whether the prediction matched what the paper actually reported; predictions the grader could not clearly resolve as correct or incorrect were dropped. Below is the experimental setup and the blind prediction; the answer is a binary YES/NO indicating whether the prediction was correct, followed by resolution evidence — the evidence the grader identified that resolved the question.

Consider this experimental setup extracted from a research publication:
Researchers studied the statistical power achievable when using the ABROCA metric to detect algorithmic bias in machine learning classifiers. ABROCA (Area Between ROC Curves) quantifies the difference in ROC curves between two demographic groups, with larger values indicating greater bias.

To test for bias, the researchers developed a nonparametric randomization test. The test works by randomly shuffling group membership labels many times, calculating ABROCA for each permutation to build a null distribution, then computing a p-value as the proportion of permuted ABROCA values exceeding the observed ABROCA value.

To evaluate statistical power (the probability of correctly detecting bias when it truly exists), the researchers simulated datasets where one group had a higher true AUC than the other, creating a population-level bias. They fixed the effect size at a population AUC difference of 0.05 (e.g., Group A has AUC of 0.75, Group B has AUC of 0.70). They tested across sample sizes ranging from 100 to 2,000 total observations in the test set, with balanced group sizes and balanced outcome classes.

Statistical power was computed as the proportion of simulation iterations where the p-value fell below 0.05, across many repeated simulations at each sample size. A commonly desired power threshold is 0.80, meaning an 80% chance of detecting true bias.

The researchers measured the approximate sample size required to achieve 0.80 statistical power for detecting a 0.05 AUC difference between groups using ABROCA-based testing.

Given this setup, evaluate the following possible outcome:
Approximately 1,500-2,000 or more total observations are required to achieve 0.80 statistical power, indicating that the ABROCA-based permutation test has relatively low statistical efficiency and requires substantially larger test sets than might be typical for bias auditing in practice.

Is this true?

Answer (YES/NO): NO